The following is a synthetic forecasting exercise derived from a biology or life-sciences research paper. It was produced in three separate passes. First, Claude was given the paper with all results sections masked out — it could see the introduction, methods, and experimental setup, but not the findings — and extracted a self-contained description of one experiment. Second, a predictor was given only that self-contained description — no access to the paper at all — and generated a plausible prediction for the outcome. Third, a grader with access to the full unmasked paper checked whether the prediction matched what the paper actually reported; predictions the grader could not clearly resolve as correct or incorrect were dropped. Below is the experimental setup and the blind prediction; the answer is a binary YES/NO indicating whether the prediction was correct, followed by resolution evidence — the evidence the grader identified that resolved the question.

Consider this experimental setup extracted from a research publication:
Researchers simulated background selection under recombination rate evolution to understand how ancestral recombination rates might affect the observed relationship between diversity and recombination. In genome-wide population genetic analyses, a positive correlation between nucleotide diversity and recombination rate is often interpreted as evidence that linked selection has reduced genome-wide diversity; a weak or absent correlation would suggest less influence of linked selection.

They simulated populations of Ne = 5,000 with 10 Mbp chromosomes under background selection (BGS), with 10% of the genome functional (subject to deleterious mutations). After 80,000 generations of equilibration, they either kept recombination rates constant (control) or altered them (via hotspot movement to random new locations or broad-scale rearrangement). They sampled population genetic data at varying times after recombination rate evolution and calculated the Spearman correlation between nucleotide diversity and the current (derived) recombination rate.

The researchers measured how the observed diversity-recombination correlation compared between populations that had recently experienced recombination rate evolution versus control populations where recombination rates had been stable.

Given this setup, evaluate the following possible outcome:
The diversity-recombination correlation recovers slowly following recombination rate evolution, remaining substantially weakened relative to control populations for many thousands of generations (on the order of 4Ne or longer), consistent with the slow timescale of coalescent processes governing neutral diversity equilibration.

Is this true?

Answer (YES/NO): YES